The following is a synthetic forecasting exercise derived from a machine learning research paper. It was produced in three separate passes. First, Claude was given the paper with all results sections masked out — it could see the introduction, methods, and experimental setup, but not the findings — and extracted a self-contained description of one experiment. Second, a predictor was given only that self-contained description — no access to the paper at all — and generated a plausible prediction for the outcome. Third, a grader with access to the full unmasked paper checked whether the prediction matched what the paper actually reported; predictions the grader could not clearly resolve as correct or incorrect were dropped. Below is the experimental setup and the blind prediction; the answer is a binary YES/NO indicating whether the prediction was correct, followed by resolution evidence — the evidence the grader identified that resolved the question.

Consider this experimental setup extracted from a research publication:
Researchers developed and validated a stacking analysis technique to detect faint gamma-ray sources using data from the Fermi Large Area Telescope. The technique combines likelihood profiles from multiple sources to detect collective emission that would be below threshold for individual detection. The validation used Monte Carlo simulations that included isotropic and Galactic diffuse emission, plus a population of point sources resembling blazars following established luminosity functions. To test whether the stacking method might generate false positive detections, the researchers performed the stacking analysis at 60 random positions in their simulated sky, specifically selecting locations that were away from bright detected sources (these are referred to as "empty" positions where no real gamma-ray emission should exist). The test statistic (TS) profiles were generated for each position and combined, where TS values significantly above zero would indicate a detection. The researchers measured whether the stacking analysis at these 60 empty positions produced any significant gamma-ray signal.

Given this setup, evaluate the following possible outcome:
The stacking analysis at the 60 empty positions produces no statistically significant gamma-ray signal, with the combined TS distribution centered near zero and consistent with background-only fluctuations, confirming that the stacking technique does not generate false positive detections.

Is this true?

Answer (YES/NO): YES